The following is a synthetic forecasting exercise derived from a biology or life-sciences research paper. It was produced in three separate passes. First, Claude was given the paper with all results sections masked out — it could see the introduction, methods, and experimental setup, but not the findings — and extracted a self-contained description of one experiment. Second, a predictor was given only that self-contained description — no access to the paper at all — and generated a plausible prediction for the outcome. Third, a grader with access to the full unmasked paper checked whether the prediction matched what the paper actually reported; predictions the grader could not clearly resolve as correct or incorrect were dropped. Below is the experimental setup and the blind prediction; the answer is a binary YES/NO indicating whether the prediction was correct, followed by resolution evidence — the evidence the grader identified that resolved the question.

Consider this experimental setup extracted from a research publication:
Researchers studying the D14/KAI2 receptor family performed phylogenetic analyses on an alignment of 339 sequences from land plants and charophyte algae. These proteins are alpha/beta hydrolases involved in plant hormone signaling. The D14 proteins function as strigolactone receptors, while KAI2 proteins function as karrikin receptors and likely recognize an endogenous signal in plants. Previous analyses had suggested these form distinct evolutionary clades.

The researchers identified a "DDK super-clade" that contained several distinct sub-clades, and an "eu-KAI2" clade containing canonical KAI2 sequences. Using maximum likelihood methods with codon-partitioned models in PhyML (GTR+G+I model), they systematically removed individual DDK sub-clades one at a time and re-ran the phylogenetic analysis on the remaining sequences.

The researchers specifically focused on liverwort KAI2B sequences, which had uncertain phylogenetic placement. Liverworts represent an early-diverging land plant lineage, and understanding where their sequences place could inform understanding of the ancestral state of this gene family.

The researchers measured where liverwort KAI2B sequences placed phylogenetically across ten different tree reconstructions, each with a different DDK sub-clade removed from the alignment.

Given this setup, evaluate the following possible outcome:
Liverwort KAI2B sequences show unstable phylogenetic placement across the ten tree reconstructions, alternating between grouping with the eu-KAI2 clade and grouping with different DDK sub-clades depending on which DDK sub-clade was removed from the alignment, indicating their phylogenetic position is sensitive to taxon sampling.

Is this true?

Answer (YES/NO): NO